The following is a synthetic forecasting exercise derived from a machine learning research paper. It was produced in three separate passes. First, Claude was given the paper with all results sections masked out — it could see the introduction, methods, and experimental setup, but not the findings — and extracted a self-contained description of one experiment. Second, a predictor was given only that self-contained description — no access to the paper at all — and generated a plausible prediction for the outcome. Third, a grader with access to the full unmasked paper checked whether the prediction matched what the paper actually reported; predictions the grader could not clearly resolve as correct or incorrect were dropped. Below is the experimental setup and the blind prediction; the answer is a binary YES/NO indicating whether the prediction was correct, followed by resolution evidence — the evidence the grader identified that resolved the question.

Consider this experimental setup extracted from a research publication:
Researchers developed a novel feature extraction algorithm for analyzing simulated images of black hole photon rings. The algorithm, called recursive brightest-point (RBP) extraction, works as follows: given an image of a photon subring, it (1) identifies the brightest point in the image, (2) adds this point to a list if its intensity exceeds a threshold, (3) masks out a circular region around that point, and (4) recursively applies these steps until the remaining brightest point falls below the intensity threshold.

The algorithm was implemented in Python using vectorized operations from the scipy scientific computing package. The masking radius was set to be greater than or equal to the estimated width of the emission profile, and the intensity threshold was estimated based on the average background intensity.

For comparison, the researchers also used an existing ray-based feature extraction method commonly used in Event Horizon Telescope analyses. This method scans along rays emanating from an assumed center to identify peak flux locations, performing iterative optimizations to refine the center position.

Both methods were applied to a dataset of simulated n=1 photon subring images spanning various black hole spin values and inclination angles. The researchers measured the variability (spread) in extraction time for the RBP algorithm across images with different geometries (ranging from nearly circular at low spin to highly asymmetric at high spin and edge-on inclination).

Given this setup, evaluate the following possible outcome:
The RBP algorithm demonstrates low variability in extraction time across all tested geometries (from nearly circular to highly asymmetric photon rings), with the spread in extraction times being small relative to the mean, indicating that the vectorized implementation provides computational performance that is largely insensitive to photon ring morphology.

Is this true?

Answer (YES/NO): YES